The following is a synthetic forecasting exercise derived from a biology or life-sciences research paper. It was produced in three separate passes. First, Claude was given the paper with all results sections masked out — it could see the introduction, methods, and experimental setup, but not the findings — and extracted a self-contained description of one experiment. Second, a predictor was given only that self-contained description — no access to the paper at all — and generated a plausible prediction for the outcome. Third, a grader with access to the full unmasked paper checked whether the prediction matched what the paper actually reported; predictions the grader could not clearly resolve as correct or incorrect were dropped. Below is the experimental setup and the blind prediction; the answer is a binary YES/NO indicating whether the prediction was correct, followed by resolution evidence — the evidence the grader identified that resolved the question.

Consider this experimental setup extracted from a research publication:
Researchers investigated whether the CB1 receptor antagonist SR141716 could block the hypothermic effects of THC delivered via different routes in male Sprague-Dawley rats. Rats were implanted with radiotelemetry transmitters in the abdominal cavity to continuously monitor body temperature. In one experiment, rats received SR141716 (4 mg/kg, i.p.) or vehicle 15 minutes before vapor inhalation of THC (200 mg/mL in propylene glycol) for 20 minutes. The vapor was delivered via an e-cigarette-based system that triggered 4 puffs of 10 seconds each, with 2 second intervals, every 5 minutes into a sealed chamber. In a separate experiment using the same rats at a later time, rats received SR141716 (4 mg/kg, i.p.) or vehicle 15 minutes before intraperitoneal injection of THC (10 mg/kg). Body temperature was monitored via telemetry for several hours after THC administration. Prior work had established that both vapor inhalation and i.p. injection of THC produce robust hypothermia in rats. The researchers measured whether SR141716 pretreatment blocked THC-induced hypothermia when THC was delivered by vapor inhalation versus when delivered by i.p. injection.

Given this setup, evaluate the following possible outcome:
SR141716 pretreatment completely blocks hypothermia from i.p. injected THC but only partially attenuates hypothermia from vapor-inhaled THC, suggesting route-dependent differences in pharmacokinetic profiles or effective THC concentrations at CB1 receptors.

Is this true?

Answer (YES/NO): NO